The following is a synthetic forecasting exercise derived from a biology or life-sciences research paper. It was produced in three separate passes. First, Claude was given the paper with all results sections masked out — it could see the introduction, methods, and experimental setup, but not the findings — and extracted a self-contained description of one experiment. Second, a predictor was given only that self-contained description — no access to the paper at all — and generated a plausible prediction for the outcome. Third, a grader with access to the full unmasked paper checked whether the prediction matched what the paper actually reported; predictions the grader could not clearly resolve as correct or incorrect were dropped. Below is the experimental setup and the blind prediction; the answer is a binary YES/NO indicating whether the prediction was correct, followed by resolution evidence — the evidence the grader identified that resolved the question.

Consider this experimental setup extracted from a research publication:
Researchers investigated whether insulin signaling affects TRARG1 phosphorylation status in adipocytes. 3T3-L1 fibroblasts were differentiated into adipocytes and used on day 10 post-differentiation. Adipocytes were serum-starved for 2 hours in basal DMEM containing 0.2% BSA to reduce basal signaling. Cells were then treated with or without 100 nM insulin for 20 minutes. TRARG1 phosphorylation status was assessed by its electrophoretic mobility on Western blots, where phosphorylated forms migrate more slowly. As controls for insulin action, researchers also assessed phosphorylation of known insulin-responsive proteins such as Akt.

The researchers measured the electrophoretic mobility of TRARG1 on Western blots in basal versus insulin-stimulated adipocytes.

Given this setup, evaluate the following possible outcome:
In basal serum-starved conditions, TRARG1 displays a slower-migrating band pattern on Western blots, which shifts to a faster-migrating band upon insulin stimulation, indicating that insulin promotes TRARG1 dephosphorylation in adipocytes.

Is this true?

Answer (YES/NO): YES